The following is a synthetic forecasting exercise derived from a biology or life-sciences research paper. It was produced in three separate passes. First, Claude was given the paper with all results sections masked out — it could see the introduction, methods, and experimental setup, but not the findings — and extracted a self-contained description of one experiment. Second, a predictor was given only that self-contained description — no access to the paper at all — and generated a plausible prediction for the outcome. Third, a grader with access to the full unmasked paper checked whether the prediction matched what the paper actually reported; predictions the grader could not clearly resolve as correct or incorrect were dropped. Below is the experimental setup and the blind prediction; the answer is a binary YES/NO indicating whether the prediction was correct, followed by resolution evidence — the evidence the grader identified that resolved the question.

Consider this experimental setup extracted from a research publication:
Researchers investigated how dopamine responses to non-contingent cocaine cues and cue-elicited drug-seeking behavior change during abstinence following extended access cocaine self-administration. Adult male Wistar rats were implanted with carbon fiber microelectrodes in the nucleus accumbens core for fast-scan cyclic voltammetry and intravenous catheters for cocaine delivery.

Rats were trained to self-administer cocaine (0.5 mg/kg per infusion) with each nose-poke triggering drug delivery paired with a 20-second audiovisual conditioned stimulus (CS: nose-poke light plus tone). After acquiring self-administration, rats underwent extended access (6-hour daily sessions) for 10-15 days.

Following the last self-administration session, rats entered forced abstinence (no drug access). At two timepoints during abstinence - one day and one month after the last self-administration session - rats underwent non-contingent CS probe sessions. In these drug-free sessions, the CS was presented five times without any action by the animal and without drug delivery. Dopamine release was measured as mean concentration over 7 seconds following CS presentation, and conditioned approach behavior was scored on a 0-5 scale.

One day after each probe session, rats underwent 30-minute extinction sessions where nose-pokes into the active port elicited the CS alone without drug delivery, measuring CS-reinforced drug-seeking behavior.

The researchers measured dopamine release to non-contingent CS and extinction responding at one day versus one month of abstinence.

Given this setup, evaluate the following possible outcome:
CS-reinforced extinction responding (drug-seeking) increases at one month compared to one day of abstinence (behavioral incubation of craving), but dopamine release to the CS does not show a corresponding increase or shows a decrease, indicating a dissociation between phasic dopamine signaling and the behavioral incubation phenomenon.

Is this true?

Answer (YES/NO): NO